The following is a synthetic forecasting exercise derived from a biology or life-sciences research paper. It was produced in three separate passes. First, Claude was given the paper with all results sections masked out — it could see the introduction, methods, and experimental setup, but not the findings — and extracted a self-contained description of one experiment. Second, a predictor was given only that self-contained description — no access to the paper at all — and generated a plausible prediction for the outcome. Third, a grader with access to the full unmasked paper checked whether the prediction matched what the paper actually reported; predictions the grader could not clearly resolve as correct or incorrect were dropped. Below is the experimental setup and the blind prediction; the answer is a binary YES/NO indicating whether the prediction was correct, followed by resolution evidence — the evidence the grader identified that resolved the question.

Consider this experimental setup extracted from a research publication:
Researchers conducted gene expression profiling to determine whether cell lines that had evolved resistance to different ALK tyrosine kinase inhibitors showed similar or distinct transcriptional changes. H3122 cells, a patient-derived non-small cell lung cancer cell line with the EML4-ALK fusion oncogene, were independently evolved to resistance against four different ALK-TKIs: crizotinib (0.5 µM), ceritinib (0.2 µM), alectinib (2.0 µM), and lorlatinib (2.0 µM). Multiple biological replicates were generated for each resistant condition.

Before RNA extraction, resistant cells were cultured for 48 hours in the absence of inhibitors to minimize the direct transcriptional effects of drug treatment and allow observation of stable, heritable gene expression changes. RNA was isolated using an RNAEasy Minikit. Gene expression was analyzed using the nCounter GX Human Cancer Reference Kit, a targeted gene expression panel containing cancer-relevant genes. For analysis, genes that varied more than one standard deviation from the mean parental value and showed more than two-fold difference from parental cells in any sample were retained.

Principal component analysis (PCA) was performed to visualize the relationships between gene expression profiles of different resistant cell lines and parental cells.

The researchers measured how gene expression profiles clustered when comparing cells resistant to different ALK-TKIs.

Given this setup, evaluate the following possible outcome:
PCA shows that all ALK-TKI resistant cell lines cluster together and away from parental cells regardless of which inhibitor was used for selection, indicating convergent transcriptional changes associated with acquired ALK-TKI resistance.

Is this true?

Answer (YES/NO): NO